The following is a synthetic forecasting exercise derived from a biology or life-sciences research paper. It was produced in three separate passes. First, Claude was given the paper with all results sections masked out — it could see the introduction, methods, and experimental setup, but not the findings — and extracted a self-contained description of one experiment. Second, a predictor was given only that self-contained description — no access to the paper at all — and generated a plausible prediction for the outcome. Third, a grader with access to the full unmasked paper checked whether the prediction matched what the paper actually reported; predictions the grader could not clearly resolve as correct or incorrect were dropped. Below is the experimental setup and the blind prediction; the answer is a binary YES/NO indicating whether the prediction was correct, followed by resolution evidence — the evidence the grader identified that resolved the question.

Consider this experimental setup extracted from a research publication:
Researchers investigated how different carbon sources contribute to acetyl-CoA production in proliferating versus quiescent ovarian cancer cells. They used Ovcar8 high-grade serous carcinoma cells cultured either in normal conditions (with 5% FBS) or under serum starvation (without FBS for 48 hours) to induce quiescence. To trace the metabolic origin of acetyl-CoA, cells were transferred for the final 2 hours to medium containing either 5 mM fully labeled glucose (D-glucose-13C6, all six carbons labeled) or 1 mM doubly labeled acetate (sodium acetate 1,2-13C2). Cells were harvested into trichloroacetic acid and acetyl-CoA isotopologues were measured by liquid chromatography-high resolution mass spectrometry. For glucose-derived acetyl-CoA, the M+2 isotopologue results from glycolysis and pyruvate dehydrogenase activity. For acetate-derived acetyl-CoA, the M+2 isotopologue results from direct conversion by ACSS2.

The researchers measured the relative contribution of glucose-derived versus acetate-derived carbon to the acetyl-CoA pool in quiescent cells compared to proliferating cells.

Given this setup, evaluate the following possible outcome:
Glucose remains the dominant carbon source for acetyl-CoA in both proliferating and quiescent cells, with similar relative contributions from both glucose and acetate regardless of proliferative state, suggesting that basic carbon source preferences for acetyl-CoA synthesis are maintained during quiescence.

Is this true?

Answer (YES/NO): NO